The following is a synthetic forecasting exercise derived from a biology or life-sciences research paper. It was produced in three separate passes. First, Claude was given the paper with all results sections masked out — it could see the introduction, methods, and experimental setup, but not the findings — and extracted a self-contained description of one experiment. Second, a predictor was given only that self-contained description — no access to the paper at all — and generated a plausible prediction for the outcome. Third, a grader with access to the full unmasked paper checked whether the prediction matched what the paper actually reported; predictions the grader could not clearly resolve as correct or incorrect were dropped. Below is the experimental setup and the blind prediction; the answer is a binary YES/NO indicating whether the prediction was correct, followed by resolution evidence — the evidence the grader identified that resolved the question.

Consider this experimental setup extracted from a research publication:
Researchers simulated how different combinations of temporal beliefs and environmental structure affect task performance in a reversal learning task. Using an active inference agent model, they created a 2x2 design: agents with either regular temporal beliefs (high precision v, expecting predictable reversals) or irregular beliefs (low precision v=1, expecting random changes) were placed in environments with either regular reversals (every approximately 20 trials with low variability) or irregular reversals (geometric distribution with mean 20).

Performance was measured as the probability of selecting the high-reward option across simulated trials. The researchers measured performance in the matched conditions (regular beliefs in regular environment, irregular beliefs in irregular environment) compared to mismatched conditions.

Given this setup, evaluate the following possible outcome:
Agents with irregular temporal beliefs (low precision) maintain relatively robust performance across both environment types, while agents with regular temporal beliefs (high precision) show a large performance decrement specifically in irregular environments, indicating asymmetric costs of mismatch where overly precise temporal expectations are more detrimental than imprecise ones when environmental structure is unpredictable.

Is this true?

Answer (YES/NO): NO